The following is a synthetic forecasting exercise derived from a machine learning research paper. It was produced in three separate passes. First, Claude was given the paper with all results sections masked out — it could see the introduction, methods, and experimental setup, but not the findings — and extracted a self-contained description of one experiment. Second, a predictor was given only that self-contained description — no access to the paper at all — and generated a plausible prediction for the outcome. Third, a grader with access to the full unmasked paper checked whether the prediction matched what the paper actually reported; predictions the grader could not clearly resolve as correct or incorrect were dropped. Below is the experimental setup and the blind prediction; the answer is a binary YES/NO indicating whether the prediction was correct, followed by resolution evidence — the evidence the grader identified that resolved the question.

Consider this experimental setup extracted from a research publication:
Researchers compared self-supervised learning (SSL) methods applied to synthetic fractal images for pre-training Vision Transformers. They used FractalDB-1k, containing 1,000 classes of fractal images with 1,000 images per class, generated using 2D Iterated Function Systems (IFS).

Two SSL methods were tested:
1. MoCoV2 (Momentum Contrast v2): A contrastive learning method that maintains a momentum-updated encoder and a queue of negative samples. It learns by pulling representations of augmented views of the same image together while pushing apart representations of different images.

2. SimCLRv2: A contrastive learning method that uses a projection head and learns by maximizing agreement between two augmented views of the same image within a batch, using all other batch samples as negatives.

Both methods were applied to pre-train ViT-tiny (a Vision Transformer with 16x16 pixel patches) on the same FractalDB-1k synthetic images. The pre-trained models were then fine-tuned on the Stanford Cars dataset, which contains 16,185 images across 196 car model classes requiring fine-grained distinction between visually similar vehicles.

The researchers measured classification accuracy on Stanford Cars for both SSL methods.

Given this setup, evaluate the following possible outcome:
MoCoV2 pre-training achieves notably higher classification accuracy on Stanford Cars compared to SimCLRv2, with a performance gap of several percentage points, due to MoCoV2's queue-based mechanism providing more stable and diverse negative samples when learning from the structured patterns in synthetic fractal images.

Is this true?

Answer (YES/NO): NO